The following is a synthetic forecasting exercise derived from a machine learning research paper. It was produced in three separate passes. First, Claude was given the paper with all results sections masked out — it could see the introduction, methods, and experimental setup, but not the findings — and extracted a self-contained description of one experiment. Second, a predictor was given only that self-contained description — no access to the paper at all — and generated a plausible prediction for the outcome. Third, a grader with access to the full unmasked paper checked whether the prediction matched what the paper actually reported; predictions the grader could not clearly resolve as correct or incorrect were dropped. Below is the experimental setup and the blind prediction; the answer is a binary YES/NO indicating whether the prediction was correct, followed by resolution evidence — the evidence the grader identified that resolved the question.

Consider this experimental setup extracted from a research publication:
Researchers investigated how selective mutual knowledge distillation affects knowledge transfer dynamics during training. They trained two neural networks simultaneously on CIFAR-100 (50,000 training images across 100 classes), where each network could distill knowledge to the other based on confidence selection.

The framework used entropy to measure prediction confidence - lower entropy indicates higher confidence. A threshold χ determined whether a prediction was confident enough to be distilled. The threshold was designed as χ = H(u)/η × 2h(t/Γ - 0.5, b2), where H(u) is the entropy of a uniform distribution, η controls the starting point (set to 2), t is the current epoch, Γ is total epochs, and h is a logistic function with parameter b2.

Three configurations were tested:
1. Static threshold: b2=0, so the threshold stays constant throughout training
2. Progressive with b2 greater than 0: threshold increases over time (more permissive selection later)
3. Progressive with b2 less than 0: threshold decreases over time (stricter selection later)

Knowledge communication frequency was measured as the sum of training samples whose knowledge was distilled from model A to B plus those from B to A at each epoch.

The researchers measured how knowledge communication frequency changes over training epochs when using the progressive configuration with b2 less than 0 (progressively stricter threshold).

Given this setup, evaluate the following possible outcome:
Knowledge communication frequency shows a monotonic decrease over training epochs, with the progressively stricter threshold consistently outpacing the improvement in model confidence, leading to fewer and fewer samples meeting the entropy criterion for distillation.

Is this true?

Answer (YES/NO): NO